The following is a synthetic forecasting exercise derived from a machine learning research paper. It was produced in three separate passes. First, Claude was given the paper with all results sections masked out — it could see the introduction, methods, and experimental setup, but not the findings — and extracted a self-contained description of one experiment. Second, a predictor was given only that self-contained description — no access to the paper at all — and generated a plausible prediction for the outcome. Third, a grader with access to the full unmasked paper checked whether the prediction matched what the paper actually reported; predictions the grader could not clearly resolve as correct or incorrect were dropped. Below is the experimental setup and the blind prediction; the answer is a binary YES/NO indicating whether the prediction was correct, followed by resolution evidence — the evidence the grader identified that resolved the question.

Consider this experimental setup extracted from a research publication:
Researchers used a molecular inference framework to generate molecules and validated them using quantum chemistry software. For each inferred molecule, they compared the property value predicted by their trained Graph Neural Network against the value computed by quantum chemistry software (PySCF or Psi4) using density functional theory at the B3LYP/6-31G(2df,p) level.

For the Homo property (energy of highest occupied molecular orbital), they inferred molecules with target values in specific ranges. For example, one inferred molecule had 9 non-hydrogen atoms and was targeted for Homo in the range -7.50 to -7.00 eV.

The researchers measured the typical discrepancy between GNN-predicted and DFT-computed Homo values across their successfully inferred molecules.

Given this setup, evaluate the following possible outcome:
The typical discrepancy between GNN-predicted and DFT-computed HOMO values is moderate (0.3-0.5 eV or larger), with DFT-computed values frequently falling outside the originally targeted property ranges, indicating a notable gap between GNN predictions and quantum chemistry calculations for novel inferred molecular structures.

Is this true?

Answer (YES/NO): YES